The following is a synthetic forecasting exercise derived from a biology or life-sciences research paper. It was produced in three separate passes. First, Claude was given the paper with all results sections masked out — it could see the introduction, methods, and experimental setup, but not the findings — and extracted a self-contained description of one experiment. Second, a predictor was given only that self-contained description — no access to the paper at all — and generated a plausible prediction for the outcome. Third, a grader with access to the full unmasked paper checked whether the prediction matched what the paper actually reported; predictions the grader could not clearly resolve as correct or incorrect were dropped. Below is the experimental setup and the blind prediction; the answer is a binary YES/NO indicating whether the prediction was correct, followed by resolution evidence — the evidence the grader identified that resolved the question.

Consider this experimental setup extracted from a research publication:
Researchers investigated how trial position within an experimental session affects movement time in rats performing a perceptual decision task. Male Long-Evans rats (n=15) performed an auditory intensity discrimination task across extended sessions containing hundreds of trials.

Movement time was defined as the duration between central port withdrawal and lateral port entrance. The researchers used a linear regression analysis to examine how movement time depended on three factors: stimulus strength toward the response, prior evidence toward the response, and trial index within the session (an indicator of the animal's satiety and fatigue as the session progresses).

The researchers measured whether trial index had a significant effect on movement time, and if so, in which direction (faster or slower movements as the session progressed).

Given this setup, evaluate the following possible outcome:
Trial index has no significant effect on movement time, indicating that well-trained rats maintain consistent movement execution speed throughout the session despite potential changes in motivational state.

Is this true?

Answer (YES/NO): NO